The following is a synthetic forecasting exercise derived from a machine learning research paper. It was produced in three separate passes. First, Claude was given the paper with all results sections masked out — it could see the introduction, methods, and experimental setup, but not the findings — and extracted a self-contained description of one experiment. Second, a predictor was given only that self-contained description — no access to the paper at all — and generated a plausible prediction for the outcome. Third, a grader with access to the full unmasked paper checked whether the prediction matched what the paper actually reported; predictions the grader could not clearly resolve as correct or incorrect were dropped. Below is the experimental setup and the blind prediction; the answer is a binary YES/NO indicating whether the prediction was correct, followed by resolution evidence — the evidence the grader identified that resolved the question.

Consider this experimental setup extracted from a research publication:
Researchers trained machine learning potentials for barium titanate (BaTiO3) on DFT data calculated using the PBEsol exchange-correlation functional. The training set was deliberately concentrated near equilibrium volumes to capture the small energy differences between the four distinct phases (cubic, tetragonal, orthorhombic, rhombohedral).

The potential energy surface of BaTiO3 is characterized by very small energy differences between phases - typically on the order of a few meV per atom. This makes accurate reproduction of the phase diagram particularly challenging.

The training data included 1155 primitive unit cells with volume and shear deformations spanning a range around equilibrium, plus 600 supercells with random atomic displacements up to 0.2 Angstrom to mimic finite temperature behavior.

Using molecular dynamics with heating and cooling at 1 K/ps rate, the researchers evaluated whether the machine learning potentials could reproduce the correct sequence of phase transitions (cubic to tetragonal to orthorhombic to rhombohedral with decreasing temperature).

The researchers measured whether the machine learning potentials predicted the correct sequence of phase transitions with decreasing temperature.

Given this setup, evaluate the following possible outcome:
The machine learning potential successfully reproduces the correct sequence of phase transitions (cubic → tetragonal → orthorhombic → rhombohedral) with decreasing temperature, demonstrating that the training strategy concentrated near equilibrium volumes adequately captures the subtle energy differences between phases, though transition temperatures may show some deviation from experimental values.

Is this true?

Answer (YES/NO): YES